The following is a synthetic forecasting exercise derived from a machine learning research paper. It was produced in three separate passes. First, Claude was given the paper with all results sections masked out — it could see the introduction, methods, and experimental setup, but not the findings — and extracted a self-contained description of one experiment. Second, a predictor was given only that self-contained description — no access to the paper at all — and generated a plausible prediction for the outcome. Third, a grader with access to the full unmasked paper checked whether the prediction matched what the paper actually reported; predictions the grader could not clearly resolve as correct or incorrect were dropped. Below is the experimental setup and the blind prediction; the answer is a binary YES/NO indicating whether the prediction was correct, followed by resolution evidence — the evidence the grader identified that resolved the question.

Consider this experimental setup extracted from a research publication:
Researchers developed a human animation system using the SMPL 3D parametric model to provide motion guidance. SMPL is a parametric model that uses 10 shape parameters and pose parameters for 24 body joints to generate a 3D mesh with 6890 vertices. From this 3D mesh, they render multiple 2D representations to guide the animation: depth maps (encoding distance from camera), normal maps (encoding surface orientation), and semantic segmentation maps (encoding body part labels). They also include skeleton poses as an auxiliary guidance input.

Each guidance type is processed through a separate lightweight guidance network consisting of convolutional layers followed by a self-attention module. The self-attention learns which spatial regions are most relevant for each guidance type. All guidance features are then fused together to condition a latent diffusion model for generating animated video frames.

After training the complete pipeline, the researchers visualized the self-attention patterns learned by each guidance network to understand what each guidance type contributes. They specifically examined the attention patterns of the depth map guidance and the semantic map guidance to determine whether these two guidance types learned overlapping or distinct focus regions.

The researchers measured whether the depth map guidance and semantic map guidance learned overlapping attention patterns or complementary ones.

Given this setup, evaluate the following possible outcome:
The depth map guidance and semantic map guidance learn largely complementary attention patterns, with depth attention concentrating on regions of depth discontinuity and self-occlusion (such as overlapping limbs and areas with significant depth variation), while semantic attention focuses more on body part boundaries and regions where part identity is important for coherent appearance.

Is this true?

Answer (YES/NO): NO